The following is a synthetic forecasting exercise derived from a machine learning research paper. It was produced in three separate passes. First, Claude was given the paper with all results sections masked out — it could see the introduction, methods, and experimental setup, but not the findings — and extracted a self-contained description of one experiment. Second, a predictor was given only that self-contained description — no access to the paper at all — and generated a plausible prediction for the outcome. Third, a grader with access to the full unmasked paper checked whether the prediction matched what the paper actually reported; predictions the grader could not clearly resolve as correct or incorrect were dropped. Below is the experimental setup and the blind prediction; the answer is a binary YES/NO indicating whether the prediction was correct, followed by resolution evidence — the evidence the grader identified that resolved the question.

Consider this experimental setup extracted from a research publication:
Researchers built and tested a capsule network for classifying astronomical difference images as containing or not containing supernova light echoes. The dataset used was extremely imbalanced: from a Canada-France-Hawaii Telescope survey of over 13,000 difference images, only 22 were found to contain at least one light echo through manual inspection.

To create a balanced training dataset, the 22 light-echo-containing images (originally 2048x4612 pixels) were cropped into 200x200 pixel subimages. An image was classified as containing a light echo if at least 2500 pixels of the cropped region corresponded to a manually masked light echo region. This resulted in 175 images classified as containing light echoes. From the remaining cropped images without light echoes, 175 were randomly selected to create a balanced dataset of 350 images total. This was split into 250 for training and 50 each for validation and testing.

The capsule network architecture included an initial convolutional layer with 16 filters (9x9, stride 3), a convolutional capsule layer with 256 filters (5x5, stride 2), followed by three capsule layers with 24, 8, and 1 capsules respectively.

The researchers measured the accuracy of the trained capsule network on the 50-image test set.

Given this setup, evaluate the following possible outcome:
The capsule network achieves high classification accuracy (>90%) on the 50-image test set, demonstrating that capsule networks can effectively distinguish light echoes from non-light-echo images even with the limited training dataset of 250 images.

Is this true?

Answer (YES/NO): NO